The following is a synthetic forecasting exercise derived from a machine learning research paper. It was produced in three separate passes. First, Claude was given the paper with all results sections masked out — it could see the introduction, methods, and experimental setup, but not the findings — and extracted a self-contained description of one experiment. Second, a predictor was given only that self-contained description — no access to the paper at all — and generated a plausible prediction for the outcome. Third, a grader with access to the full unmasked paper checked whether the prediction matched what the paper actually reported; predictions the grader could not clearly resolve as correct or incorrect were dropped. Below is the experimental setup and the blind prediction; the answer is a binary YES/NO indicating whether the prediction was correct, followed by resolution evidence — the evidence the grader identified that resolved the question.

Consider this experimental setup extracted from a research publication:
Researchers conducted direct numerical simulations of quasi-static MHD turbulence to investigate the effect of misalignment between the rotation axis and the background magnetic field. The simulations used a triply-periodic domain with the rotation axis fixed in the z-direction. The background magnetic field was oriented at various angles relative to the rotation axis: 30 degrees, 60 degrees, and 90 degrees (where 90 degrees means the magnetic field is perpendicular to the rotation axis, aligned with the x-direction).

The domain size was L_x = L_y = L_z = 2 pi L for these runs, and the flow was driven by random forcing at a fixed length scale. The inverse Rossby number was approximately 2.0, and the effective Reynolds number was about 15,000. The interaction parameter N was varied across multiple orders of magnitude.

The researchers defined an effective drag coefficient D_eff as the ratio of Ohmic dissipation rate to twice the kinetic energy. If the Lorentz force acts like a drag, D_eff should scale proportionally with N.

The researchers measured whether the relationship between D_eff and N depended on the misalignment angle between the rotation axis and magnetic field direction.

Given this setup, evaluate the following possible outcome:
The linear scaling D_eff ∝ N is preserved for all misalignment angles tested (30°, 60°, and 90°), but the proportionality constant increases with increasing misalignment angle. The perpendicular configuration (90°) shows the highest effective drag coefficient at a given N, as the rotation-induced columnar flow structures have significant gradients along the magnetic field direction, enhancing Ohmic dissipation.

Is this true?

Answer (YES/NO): NO